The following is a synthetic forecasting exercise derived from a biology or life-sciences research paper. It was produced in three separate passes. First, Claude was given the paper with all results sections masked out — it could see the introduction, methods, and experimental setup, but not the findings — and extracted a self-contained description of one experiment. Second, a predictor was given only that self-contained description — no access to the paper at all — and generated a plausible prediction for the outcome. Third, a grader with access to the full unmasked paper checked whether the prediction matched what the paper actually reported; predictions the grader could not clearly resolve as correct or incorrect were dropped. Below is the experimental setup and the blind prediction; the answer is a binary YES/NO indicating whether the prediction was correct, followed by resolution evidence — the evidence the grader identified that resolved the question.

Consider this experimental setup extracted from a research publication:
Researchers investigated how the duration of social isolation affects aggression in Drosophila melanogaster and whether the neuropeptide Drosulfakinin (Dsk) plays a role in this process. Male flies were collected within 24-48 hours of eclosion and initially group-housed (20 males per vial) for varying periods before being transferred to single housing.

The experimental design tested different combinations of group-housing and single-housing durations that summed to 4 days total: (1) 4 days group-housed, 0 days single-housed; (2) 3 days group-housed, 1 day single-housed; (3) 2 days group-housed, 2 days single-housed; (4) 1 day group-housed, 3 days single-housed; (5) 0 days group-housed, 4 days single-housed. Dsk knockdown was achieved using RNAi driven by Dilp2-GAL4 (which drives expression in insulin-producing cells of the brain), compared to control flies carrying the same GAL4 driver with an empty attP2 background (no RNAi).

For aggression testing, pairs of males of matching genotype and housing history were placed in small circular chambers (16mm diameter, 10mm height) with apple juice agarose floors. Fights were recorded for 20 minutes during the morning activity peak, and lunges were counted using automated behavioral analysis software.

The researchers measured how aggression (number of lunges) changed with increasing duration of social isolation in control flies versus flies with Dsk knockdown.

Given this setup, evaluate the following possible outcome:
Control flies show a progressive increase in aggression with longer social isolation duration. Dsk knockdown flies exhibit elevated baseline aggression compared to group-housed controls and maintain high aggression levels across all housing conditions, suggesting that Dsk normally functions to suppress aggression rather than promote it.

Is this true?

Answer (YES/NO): NO